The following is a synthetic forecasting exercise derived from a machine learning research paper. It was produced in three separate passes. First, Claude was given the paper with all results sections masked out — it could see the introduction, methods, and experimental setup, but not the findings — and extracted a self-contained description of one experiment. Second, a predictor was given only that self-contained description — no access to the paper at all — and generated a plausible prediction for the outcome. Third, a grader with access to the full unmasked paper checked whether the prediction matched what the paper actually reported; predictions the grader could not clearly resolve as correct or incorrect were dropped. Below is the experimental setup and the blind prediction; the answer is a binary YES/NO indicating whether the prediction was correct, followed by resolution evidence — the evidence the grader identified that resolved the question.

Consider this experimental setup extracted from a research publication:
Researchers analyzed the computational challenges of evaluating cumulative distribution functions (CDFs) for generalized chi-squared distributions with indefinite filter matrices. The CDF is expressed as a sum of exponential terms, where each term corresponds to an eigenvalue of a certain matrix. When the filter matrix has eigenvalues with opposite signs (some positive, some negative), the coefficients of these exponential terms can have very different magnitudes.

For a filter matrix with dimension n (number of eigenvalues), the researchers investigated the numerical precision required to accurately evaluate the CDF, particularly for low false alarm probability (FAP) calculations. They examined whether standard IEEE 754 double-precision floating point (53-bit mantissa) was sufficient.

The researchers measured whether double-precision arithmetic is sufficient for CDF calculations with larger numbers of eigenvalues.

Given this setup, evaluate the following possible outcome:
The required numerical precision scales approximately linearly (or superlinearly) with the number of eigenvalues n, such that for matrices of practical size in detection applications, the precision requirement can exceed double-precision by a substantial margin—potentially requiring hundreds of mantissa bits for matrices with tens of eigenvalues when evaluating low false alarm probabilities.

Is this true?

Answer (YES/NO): NO